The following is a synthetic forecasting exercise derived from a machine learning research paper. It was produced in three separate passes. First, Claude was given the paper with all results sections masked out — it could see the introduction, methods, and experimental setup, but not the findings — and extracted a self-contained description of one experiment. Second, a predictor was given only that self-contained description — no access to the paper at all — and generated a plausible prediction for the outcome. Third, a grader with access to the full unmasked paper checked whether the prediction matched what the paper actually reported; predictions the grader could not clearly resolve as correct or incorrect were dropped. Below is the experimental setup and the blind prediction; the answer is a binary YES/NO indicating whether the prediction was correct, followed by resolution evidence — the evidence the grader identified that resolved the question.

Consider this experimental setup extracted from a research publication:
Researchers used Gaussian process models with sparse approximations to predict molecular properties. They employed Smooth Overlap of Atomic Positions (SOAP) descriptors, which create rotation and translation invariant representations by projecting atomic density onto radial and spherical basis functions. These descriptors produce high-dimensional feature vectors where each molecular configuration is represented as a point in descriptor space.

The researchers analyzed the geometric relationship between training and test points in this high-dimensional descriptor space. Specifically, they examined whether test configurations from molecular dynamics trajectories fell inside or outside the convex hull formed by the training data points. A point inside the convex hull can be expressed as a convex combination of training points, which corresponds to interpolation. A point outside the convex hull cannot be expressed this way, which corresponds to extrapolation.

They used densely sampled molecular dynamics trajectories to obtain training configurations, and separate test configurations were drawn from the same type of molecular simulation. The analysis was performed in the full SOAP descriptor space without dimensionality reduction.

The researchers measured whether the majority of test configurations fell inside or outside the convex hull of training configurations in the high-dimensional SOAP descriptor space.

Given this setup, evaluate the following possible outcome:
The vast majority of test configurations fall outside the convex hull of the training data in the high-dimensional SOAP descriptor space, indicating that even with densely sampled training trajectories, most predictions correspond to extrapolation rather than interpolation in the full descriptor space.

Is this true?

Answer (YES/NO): YES